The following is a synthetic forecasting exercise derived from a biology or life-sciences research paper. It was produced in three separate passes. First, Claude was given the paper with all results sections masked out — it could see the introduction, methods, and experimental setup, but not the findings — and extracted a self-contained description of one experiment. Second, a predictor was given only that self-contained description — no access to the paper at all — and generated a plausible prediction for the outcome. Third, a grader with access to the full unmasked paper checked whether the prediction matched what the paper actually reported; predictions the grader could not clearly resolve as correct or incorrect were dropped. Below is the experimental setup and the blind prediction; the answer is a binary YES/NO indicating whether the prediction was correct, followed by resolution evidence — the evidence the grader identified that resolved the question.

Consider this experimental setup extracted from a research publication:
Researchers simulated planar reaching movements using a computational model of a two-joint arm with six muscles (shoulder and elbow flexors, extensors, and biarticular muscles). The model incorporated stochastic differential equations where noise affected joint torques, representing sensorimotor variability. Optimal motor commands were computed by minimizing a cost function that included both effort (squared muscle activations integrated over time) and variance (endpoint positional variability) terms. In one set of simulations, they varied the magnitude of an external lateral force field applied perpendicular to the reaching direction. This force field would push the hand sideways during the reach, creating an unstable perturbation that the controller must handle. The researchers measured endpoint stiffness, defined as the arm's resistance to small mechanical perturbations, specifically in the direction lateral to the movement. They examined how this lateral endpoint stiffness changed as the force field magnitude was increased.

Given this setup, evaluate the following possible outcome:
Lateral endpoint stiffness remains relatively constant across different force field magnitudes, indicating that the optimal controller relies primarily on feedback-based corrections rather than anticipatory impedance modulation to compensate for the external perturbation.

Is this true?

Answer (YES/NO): NO